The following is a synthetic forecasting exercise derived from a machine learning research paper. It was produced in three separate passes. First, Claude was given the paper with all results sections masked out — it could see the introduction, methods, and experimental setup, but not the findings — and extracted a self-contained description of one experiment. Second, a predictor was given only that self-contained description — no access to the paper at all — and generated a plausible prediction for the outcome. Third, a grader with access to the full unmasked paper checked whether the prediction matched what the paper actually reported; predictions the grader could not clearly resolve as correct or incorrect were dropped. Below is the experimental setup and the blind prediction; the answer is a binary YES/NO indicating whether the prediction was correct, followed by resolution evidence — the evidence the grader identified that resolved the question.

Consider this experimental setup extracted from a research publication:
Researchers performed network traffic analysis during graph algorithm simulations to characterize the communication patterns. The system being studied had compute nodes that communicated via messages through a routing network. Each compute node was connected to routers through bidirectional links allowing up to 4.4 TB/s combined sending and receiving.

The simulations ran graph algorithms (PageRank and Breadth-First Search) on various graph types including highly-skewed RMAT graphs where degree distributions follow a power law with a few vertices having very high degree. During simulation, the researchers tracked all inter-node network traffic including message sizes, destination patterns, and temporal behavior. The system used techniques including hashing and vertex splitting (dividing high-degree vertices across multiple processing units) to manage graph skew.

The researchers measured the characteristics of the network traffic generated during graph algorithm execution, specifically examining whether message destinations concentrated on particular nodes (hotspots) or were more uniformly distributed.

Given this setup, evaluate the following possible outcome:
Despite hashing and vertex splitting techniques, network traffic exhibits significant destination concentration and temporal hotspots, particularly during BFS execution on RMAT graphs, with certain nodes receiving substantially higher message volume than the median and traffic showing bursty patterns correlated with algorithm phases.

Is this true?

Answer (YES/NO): NO